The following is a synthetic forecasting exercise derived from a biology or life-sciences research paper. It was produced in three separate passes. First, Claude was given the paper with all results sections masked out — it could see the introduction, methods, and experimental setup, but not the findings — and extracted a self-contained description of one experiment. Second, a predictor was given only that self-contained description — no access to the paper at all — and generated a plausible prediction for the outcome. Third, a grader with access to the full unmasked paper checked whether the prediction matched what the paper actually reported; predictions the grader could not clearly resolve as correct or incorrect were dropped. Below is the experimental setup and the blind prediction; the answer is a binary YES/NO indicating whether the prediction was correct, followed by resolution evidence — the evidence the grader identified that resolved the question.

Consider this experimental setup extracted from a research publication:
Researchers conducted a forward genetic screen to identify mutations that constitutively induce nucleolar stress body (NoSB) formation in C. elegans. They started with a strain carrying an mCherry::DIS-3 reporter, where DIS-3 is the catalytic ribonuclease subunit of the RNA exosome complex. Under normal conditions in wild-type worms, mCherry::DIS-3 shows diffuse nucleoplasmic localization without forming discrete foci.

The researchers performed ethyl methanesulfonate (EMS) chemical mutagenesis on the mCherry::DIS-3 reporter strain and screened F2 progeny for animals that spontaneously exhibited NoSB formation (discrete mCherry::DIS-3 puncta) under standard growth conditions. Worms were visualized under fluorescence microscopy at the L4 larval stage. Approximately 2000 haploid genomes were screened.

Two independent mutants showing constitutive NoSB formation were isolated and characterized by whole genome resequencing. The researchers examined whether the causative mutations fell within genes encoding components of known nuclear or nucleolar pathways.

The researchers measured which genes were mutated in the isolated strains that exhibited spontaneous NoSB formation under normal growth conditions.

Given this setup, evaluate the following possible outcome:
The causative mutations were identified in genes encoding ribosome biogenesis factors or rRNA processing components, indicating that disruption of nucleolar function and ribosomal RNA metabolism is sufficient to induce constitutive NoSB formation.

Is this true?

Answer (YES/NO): NO